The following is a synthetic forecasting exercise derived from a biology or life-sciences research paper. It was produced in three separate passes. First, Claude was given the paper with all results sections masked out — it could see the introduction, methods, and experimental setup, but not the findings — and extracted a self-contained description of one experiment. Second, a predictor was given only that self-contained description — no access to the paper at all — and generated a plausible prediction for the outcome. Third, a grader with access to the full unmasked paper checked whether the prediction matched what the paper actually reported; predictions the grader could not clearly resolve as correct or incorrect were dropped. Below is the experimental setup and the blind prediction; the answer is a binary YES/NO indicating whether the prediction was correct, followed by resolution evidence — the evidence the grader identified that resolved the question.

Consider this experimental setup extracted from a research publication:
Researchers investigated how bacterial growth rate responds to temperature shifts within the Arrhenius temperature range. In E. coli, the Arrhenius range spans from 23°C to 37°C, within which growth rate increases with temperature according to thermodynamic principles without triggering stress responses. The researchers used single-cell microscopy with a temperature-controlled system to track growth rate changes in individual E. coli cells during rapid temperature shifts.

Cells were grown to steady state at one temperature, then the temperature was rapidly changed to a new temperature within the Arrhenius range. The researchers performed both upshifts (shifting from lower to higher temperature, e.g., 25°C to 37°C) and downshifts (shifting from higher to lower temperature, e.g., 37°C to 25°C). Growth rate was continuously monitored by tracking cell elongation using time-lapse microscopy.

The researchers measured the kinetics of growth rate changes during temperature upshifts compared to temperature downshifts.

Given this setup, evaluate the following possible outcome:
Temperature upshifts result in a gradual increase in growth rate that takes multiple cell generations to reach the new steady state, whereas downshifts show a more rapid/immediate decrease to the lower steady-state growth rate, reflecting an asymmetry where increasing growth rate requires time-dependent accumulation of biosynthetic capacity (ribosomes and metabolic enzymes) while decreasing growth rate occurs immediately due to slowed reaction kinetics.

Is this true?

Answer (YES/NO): NO